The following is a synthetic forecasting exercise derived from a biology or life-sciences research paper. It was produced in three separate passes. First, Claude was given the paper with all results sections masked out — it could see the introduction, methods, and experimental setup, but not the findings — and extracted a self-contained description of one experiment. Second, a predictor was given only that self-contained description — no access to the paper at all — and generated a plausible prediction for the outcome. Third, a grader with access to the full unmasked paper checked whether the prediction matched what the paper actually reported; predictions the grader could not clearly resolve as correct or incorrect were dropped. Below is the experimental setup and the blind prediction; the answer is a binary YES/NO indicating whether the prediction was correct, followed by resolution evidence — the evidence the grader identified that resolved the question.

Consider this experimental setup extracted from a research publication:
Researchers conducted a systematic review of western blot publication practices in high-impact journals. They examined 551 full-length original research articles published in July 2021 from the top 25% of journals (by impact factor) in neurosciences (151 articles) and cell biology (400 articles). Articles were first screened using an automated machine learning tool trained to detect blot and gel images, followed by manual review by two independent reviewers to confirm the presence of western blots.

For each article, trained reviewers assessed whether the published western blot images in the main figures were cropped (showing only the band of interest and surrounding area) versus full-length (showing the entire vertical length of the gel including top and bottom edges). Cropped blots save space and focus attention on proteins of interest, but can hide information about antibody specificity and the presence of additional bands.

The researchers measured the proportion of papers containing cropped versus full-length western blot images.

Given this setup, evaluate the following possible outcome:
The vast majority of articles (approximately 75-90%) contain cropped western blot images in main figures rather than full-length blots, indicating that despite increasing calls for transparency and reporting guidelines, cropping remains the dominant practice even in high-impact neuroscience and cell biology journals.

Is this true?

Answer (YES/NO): NO